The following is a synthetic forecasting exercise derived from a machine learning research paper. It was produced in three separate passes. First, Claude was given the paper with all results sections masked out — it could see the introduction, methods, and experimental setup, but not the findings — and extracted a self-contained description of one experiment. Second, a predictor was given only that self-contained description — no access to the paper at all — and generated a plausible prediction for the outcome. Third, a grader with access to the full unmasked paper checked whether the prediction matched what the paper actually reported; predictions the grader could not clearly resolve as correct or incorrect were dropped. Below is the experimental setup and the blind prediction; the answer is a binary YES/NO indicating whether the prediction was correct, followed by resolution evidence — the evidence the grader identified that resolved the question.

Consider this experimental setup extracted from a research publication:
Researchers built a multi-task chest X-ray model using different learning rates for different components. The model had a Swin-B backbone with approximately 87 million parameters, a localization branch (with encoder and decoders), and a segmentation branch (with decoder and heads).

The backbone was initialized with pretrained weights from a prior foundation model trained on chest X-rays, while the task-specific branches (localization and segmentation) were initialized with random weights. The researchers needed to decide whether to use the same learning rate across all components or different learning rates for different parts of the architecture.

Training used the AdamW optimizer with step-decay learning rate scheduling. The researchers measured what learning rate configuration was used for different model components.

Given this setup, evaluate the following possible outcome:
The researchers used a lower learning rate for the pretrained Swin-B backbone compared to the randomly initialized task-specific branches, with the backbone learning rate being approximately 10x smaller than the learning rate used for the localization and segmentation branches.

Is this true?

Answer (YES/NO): YES